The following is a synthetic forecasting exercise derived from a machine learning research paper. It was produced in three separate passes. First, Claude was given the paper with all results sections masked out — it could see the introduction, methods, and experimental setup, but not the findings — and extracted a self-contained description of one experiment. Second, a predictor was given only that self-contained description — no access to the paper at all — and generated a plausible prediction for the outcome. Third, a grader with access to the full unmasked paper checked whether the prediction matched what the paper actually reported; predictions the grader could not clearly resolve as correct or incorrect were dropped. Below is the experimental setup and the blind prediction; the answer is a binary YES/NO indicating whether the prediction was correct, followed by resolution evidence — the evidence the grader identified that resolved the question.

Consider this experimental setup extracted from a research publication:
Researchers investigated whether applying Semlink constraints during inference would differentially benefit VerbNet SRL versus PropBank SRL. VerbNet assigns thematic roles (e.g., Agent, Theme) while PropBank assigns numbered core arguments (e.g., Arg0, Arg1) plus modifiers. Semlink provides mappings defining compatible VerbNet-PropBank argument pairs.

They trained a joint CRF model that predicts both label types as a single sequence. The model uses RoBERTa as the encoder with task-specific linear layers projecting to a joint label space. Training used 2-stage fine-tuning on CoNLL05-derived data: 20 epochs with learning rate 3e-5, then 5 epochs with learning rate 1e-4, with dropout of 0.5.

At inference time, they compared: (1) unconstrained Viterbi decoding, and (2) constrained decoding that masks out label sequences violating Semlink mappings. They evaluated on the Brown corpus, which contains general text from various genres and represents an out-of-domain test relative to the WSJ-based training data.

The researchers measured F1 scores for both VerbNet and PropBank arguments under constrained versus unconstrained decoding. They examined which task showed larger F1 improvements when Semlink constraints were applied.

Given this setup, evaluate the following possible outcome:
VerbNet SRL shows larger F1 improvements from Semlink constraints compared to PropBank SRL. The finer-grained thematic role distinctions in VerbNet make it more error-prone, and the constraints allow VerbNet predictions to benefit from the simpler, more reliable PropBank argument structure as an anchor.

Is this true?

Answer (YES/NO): YES